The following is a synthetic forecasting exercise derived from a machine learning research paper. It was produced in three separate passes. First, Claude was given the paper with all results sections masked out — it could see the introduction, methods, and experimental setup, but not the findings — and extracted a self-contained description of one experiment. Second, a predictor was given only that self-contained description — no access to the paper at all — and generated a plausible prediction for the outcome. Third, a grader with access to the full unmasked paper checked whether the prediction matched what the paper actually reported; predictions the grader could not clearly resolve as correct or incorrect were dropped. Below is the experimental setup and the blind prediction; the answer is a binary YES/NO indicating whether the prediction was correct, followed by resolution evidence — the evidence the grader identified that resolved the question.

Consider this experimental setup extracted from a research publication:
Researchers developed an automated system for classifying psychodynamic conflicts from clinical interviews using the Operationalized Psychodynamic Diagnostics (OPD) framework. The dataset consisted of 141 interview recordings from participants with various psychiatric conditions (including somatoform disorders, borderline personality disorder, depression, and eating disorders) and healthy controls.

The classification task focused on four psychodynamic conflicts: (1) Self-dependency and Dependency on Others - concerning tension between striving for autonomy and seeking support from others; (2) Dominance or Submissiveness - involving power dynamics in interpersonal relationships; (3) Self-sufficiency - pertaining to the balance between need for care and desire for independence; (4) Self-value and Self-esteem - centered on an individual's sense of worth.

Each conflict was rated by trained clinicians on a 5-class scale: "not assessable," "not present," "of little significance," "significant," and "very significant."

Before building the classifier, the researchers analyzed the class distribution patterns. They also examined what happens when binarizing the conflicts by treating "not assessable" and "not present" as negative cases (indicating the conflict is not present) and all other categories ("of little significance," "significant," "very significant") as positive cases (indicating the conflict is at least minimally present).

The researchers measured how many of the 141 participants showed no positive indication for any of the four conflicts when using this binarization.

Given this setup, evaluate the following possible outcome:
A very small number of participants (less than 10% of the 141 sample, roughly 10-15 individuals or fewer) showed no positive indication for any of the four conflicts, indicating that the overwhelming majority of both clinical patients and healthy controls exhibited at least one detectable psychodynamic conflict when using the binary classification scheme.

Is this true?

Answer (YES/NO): NO